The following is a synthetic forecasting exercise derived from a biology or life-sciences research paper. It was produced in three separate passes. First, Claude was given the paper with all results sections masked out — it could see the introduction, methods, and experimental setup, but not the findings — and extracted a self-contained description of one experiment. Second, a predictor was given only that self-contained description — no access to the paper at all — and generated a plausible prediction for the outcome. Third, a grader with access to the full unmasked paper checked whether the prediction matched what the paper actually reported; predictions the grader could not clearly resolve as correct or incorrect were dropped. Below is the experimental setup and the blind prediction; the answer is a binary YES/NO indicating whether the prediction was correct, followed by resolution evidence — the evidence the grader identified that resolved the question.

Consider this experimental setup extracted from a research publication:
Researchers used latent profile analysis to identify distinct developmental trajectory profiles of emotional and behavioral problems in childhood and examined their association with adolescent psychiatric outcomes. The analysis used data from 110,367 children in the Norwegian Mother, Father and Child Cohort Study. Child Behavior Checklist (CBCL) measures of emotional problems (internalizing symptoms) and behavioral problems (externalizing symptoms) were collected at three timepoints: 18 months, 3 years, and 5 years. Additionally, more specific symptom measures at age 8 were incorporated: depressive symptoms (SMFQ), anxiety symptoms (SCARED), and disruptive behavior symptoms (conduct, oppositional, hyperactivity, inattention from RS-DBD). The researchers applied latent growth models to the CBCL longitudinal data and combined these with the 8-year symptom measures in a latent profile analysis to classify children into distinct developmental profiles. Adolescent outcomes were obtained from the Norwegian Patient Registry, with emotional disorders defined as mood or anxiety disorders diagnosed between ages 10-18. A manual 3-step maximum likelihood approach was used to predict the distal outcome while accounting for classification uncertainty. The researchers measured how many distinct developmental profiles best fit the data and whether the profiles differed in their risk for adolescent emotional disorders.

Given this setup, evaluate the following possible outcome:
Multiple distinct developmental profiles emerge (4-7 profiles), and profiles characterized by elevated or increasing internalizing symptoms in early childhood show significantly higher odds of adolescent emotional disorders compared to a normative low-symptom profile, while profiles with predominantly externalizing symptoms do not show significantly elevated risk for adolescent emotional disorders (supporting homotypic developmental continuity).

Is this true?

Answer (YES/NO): NO